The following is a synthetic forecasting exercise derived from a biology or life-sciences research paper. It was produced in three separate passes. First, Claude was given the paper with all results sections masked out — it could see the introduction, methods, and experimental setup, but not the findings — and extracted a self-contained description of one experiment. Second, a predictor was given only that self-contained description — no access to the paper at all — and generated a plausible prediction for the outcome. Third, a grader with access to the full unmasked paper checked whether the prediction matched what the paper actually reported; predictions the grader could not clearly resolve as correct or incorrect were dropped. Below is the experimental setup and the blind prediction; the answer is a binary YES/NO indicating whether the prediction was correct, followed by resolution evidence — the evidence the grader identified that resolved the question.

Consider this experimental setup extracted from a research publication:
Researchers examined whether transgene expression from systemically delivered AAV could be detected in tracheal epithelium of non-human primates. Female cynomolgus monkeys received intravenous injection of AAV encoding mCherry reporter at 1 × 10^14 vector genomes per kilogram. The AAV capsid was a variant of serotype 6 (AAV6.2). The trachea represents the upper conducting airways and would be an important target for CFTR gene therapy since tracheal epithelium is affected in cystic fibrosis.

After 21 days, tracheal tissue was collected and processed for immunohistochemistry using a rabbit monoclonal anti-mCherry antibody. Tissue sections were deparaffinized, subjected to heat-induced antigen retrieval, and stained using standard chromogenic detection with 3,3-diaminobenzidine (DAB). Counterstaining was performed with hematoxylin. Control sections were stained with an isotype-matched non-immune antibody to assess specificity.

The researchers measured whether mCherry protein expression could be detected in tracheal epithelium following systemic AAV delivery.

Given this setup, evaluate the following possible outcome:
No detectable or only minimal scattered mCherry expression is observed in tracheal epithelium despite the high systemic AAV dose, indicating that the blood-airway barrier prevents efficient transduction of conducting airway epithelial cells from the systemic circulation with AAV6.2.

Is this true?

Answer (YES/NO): NO